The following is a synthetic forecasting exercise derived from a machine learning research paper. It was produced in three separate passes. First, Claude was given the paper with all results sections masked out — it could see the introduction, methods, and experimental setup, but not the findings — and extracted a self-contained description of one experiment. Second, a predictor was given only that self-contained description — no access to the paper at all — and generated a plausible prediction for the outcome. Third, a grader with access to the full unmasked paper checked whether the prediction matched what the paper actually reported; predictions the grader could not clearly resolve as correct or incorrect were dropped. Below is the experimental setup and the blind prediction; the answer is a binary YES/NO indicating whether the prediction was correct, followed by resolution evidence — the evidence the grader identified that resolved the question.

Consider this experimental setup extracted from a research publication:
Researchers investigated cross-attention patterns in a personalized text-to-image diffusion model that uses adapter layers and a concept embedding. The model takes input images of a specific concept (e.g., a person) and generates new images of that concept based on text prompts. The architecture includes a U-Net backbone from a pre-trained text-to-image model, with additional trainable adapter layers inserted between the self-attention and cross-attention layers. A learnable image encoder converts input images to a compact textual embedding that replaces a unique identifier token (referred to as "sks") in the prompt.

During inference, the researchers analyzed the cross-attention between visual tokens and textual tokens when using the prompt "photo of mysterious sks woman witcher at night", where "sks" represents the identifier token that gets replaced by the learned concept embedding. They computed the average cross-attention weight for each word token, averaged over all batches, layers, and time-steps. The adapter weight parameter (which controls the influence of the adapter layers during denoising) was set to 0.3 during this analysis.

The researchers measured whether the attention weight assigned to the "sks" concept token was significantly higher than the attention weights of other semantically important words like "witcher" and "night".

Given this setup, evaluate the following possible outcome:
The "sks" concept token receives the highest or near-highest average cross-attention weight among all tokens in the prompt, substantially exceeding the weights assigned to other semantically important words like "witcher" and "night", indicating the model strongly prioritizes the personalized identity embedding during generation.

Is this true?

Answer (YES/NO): YES